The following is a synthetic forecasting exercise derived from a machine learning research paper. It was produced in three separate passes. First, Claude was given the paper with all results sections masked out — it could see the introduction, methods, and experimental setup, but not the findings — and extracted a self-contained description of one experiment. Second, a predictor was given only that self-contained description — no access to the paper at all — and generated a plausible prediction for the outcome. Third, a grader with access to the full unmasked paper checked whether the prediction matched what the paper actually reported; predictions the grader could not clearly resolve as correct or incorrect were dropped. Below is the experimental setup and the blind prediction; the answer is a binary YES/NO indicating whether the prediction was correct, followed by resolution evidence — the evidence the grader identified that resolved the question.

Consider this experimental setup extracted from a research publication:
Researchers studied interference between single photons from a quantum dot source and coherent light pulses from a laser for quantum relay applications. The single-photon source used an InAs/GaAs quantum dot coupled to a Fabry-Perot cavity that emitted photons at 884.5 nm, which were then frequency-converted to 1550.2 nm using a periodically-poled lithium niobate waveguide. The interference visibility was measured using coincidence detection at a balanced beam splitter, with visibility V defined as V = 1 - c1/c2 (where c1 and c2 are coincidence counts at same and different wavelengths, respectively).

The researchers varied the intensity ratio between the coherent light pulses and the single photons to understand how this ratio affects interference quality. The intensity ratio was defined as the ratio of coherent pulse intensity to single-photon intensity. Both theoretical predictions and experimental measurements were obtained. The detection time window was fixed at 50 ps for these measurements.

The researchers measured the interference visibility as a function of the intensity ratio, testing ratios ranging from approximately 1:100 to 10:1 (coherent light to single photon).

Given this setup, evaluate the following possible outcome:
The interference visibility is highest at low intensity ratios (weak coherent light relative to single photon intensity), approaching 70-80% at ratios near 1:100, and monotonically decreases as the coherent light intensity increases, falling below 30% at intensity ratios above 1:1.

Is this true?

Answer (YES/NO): NO